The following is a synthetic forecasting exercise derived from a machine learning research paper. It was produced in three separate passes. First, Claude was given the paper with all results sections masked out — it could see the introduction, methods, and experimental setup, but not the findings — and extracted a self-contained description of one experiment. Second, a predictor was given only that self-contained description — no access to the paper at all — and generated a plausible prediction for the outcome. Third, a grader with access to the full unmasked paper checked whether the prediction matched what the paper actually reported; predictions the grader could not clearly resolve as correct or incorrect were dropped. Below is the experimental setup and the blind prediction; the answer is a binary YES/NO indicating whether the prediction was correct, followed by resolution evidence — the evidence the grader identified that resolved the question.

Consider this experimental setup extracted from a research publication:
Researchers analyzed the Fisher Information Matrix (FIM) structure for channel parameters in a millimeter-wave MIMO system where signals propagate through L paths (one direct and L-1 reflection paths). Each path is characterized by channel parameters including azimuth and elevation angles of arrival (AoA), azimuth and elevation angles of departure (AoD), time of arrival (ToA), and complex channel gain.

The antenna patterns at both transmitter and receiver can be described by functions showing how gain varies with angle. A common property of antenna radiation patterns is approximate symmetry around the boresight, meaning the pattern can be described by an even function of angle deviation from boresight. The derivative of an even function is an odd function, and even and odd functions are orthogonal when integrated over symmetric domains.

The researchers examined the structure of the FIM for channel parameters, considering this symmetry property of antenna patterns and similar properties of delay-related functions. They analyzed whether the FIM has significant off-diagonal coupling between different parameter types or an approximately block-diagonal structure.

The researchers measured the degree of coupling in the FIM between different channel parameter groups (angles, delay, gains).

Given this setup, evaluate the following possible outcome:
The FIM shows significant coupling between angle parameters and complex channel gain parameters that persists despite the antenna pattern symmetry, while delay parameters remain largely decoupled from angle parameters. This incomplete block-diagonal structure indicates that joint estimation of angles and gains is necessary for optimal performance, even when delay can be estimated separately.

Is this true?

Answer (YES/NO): NO